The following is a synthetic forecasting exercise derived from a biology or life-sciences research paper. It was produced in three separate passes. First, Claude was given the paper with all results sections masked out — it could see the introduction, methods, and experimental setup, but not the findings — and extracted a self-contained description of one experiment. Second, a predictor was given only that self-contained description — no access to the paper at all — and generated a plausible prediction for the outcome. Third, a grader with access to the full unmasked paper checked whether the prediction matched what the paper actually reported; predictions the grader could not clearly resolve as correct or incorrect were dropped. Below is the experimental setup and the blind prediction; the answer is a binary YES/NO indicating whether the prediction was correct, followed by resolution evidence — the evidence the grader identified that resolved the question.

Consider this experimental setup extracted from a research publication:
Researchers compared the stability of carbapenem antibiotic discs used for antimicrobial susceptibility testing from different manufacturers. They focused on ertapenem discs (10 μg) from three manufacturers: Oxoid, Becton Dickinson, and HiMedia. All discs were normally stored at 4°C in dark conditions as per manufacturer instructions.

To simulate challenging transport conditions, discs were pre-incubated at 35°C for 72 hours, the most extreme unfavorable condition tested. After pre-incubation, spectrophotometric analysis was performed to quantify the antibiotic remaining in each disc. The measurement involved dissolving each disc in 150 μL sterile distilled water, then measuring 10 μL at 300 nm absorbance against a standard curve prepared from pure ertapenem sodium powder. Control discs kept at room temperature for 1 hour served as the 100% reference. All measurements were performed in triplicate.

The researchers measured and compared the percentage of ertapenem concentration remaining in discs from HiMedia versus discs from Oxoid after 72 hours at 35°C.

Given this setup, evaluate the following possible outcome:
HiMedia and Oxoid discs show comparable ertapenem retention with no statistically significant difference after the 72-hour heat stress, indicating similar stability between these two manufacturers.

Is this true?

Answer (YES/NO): NO